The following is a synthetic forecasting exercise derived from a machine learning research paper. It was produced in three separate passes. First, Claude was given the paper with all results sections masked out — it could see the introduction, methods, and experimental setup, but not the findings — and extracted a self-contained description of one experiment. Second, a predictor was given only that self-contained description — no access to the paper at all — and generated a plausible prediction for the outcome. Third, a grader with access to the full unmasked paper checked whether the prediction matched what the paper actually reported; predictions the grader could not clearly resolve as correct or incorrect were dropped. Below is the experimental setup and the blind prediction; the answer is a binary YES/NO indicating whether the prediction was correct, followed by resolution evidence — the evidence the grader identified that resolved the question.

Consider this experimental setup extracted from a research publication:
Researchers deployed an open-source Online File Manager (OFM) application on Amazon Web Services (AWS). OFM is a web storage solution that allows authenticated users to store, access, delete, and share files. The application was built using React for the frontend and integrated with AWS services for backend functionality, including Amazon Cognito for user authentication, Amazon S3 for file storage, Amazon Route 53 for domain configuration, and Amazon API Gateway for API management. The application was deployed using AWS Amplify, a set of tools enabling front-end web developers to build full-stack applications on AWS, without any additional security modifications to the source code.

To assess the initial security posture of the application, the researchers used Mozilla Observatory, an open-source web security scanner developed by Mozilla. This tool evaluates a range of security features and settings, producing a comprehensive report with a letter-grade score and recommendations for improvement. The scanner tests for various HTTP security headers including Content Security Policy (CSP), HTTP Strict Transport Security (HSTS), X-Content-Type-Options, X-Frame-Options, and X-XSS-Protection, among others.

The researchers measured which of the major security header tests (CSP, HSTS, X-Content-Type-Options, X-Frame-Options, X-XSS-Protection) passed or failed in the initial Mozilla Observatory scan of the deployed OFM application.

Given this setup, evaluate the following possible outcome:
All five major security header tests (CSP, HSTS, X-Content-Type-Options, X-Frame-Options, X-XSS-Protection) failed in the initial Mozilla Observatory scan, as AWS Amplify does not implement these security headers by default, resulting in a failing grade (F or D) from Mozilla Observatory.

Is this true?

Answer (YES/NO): YES